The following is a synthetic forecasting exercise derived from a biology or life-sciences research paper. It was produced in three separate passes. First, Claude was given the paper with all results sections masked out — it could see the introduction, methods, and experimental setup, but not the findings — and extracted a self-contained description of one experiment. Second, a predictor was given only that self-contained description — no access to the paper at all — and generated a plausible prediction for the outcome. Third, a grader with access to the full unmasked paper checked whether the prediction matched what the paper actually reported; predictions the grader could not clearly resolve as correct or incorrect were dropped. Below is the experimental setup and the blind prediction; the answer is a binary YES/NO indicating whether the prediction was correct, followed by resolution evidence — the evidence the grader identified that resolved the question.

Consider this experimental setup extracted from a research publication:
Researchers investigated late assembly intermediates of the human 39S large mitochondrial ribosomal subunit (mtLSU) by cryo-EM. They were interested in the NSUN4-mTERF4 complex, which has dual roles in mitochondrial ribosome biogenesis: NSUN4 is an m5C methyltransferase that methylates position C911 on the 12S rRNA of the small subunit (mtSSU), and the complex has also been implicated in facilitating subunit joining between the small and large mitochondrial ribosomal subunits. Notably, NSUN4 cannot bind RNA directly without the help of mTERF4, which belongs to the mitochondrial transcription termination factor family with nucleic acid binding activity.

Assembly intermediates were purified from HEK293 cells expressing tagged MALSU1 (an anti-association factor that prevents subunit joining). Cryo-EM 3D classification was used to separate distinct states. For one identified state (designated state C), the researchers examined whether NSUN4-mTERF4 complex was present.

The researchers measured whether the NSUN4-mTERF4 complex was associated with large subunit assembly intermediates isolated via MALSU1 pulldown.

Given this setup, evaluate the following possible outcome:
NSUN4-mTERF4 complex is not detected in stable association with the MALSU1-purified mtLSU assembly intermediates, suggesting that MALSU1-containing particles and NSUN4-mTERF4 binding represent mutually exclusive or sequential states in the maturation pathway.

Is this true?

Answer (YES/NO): NO